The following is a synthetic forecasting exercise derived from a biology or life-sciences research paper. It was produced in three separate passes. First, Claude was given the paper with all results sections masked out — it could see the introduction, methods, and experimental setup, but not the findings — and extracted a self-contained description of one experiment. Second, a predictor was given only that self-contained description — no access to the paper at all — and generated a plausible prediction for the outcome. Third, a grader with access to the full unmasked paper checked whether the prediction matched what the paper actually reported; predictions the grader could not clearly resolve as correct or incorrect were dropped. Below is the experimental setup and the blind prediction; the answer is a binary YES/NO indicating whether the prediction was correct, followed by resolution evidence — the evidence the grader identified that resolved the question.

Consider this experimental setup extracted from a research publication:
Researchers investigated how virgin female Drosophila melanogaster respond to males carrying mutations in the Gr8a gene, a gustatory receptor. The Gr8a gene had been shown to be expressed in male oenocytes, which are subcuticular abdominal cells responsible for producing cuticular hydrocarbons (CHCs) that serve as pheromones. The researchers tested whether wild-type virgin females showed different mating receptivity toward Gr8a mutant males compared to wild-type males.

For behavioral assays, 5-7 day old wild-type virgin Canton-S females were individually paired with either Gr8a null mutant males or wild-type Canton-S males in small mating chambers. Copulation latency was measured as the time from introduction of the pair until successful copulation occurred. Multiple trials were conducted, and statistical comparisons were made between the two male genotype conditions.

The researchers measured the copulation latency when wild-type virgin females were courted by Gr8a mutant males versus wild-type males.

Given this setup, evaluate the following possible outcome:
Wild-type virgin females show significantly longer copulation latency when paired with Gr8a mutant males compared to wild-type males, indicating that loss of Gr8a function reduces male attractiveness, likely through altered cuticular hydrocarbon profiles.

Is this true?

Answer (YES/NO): NO